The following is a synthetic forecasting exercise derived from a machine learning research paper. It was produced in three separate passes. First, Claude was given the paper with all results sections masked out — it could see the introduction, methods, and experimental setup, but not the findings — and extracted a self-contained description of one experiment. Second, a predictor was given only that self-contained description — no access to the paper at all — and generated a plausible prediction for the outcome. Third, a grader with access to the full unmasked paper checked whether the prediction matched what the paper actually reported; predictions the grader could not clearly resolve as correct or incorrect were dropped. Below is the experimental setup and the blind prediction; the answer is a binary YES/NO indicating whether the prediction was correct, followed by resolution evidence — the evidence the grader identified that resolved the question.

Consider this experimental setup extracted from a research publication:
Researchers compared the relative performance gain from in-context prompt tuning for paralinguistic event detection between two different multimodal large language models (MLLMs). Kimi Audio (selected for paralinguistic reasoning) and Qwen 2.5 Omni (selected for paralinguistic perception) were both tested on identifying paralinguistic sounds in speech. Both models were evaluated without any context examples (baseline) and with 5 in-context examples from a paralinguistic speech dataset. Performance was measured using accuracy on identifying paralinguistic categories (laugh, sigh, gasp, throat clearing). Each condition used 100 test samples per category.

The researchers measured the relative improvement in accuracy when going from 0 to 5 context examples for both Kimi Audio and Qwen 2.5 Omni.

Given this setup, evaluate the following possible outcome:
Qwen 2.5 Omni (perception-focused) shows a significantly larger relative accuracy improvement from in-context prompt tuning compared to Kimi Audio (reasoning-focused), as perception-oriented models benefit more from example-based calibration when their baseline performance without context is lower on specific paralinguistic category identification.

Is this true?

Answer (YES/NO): YES